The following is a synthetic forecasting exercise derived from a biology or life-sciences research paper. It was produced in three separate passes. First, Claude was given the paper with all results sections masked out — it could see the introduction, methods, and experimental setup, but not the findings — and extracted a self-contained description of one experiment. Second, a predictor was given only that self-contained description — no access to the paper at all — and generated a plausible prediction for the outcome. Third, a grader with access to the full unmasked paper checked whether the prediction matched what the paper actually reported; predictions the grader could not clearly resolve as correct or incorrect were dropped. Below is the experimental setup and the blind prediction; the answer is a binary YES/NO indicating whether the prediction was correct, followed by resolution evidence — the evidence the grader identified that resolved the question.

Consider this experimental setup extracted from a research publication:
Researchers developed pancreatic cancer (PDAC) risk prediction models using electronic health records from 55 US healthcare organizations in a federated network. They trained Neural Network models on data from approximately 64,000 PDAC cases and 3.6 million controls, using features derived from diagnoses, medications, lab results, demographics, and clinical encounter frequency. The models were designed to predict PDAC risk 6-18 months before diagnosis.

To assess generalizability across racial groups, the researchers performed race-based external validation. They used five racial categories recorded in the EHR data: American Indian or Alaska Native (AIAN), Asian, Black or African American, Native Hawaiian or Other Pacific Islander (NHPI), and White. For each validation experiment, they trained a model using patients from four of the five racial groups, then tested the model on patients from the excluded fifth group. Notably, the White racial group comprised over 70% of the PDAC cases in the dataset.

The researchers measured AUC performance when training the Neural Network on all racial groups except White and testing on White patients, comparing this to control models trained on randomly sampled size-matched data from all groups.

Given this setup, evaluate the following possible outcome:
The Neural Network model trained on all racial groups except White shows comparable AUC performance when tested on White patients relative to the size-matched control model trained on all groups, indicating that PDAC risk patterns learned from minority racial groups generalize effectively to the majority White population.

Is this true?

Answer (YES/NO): YES